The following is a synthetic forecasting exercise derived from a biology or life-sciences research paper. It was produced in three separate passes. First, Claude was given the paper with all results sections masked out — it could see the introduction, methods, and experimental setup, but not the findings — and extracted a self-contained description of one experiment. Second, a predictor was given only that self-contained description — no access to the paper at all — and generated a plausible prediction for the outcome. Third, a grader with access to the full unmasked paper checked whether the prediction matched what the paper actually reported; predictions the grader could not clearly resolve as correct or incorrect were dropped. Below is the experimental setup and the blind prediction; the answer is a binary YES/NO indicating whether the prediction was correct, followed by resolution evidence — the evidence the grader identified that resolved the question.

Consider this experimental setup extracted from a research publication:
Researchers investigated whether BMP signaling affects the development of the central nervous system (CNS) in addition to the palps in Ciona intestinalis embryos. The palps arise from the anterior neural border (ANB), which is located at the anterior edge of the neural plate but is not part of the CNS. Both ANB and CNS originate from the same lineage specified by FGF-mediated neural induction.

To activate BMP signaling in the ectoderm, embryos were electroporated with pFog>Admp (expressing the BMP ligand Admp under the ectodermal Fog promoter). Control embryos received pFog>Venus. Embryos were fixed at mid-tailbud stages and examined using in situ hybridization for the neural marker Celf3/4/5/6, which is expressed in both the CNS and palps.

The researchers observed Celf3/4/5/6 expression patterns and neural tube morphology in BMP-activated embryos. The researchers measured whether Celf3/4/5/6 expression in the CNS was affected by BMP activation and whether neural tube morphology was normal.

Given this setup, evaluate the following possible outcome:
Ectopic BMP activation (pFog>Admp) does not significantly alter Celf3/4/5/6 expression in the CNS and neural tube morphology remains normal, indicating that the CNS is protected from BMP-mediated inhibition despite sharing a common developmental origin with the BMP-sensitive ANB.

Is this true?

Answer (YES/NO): NO